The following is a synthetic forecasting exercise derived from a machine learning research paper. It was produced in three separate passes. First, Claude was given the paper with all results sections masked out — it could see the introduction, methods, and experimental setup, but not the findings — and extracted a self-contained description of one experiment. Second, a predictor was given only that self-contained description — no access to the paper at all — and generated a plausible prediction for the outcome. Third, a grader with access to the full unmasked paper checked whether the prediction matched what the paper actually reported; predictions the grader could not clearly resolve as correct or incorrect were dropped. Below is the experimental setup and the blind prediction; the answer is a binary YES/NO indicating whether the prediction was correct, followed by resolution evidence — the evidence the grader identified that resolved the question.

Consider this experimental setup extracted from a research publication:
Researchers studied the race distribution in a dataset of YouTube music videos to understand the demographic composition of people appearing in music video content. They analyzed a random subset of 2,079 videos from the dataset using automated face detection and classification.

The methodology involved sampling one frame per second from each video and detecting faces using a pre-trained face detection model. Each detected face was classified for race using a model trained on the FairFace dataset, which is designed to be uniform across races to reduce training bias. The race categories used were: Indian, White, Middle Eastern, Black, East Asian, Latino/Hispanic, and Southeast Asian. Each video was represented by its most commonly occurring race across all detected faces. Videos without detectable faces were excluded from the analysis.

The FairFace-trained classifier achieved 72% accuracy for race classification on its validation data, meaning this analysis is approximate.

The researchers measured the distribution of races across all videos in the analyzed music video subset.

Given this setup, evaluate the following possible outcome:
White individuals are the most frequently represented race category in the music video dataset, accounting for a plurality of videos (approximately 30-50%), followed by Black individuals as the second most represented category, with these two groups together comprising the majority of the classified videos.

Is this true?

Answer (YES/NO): NO